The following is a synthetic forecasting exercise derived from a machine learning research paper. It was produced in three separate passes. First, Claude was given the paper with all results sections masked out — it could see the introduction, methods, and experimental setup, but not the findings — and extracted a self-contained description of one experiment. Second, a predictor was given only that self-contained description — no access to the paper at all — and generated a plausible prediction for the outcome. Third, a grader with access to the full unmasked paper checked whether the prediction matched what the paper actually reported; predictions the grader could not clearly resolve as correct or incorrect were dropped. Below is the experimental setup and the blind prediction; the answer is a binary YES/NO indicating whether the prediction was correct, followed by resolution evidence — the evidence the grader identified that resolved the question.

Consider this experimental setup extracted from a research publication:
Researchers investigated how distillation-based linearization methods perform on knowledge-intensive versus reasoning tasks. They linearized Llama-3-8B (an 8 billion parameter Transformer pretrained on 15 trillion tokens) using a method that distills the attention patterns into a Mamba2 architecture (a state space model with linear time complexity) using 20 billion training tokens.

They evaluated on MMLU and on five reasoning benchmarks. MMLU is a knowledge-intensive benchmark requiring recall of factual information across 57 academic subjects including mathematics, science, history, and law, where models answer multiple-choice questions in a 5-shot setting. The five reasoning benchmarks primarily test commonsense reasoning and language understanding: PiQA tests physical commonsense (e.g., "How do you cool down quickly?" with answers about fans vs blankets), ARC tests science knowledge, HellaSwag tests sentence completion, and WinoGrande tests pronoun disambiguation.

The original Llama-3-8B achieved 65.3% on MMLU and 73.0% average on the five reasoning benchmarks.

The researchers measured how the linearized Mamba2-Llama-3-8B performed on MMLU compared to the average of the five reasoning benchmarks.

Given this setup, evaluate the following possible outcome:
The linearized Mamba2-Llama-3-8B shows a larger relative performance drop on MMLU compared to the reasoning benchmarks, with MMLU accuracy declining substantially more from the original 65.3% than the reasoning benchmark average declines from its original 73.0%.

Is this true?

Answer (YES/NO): YES